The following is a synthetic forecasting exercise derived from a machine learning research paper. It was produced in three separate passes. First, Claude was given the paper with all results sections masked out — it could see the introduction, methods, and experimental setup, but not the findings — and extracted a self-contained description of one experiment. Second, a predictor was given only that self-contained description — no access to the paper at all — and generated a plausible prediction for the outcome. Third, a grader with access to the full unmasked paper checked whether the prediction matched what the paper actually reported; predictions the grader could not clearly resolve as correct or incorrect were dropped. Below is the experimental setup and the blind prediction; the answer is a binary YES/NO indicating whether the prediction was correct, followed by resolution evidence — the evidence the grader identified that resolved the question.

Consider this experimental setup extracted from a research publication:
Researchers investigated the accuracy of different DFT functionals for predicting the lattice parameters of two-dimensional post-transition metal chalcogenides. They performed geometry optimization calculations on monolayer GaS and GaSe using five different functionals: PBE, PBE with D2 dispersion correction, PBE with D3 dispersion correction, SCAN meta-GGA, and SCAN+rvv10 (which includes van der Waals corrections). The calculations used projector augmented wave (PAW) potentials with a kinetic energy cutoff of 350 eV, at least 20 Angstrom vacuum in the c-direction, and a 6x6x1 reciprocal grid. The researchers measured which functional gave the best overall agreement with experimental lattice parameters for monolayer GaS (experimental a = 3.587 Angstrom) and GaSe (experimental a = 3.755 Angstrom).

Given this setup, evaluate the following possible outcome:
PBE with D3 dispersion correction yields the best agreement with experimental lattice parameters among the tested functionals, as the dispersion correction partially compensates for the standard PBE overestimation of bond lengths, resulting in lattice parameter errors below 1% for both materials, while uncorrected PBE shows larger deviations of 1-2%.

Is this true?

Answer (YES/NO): NO